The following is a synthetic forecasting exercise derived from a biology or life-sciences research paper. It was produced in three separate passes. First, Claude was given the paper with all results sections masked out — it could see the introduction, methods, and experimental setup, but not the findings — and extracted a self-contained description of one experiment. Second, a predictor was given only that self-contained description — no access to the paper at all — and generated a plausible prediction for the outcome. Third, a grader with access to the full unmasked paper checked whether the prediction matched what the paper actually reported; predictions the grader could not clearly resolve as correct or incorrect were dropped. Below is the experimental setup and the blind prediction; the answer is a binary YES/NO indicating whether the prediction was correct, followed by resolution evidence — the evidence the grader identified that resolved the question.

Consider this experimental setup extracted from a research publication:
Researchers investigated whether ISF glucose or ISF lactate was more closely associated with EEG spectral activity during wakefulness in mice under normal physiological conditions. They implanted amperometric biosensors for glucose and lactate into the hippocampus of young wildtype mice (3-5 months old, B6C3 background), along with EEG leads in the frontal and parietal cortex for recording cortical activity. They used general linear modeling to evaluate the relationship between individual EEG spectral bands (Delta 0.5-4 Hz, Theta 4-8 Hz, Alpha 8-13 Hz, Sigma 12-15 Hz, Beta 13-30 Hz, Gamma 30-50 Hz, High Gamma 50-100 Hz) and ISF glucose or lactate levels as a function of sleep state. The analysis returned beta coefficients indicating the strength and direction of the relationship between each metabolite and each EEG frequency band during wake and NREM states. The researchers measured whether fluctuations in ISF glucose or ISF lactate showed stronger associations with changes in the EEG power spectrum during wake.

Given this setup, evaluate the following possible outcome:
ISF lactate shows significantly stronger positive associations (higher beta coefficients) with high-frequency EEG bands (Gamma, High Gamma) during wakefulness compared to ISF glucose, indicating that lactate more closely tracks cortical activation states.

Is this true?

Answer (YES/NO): NO